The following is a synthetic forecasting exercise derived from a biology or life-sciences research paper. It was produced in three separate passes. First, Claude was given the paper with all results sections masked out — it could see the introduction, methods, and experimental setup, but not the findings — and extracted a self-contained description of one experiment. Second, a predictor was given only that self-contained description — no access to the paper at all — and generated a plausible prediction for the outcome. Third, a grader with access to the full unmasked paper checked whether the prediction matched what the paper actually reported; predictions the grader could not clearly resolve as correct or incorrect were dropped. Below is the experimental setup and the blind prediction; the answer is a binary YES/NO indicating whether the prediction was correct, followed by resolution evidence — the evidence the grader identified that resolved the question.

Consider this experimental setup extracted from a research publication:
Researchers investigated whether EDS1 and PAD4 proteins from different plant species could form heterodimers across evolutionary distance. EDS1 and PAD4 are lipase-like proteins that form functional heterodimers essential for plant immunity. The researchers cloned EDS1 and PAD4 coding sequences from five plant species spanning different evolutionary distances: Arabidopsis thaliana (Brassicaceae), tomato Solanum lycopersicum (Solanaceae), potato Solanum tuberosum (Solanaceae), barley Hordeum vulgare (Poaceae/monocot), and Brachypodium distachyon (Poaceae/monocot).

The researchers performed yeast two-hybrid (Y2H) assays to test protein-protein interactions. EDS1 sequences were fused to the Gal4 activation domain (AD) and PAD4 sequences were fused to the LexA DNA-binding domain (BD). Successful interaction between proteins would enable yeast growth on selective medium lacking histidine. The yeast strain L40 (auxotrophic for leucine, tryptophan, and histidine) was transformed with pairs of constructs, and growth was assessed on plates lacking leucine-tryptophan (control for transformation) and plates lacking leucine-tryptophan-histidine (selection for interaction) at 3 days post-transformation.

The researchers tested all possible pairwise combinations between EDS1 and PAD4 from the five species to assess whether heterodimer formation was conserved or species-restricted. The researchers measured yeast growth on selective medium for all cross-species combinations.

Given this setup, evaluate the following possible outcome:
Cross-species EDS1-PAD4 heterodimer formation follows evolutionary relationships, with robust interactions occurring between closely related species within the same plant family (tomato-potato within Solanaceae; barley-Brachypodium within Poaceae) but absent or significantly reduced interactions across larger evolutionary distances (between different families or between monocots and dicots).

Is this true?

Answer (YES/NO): NO